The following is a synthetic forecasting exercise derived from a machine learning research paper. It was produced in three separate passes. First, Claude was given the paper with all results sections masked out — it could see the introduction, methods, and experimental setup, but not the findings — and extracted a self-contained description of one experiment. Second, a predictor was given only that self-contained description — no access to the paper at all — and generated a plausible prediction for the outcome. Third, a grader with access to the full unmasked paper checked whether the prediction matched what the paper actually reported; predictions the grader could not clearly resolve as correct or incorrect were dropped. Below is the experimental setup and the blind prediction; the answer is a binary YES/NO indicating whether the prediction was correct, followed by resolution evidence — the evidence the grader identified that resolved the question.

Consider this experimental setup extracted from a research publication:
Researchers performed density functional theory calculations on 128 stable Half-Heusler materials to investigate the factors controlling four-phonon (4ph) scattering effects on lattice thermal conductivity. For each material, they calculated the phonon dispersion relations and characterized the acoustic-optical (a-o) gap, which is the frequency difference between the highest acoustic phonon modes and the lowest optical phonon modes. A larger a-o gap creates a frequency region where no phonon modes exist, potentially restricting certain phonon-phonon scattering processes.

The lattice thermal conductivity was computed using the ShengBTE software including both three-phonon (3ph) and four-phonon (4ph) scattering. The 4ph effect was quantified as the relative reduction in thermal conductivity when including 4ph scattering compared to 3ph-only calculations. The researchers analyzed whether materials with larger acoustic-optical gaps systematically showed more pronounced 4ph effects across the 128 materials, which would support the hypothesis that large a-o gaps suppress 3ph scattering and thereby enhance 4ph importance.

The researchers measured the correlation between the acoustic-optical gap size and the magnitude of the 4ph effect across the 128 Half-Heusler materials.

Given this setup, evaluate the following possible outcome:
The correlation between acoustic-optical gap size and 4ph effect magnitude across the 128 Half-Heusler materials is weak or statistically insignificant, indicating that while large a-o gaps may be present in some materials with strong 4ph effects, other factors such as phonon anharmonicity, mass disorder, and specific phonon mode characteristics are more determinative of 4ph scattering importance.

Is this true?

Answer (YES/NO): NO